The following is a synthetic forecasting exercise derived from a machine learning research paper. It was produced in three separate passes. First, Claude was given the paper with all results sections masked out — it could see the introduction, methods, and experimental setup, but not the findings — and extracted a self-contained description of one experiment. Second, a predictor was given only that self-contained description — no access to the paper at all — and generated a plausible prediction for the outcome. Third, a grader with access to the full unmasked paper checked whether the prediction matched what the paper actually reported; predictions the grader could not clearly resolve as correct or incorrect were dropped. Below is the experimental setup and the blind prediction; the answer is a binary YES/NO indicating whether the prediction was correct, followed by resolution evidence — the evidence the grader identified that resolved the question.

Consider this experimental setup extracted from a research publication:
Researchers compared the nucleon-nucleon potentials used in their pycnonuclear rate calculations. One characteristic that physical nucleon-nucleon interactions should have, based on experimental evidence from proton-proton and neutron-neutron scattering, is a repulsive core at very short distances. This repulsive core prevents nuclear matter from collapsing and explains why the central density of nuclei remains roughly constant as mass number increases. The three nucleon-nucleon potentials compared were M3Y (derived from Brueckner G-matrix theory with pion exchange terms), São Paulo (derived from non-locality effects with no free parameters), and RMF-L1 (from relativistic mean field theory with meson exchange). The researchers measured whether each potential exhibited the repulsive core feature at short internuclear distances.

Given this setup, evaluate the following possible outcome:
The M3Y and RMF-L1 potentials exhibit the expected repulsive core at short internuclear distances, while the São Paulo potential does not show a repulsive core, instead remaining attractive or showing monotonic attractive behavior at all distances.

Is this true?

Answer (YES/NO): YES